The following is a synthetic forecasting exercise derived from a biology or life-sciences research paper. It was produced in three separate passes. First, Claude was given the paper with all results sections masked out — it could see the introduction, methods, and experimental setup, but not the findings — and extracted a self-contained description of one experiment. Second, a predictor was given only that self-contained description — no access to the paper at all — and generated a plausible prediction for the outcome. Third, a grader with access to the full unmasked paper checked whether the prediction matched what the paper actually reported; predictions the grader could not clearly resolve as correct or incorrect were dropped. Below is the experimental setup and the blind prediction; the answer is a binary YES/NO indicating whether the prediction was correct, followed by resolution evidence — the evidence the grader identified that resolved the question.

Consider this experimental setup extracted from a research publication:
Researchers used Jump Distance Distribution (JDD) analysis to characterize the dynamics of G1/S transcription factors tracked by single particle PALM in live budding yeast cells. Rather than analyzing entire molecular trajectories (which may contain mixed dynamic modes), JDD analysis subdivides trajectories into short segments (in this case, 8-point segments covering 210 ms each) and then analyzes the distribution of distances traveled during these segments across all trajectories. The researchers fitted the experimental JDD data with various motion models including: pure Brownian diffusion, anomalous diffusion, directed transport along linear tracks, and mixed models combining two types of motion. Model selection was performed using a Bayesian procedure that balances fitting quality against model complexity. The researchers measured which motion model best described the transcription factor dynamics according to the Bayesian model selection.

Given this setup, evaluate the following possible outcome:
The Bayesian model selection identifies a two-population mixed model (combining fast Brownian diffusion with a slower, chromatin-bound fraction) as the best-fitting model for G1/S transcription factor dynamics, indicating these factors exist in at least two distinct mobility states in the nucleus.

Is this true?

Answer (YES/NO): NO